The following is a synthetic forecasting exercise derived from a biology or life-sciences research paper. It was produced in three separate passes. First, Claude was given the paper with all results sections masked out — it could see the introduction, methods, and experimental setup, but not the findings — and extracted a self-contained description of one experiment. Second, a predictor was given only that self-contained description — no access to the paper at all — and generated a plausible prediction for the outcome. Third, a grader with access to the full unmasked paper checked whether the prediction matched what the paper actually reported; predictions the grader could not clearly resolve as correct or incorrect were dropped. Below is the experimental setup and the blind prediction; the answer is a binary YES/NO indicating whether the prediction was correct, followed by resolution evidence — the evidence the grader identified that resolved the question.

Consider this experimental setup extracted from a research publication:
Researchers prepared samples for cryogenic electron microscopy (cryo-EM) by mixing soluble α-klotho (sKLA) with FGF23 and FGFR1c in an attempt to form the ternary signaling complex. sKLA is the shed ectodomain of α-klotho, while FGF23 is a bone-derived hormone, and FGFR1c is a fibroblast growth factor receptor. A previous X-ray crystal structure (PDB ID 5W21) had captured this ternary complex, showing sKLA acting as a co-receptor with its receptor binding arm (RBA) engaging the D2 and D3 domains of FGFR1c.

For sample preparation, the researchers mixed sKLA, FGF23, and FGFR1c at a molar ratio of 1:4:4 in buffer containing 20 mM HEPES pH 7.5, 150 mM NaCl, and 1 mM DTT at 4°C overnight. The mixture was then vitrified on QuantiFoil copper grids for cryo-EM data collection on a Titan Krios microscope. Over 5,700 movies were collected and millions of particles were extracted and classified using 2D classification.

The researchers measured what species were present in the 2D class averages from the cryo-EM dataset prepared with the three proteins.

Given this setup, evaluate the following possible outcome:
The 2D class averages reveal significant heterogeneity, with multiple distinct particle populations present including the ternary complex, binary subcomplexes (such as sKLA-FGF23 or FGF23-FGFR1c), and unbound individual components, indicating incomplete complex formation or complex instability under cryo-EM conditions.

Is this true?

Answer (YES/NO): NO